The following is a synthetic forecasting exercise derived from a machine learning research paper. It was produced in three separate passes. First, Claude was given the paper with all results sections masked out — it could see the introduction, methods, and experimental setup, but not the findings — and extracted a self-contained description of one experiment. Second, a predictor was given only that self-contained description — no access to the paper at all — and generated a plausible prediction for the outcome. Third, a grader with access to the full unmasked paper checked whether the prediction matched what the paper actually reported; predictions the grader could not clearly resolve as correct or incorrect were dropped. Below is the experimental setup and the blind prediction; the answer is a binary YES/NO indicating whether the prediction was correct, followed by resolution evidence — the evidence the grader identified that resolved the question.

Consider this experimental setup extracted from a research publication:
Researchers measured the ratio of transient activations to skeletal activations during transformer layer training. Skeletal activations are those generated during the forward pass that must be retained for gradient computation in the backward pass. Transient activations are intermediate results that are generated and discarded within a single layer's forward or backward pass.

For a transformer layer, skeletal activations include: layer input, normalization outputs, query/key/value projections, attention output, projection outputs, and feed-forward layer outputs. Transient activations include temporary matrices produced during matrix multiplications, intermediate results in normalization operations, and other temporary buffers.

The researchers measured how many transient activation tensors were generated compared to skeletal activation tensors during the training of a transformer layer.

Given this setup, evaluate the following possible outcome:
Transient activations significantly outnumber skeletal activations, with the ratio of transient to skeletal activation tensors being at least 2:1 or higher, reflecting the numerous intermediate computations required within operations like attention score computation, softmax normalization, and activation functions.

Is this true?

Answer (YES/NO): YES